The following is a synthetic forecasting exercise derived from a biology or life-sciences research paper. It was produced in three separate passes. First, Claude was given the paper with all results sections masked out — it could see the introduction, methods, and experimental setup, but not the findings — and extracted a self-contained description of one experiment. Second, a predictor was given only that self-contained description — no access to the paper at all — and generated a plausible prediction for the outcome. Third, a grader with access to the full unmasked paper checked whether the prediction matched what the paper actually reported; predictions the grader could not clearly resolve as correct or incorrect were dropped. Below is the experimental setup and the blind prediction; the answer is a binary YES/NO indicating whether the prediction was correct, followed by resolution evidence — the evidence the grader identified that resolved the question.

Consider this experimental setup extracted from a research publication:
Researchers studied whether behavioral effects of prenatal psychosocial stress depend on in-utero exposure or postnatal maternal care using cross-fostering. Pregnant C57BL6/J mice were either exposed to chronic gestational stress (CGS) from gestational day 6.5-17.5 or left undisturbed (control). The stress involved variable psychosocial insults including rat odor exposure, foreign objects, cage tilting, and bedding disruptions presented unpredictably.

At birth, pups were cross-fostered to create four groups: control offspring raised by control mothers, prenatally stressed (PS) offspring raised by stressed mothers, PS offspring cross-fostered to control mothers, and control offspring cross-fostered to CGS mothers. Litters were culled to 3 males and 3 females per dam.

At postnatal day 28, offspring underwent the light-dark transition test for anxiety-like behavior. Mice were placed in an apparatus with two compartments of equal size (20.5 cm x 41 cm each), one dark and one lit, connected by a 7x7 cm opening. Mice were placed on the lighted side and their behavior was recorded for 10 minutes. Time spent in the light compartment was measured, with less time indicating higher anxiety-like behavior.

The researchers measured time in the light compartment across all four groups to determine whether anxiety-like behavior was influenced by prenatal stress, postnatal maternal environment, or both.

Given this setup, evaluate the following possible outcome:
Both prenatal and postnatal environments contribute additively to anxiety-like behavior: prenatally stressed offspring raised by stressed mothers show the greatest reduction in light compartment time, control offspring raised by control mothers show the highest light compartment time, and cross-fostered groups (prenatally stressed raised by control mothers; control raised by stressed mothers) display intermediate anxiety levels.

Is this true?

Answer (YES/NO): NO